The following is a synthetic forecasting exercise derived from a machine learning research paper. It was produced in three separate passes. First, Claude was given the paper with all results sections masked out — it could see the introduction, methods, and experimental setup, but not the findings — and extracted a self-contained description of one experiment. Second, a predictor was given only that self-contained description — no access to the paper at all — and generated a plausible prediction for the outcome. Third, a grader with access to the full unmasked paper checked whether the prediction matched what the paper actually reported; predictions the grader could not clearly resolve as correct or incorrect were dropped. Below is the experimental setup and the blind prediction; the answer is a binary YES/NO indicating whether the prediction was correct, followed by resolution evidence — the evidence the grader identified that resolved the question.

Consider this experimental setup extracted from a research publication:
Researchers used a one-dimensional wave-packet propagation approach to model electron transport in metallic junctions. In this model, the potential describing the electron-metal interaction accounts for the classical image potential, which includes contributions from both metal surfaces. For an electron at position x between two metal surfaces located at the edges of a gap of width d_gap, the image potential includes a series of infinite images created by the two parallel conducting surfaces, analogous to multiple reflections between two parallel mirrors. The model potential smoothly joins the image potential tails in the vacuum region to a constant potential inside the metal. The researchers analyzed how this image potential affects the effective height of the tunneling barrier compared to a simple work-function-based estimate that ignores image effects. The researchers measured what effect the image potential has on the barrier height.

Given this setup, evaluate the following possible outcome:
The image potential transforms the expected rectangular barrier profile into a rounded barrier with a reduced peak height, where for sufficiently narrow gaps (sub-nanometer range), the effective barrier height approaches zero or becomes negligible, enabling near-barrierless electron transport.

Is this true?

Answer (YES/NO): NO